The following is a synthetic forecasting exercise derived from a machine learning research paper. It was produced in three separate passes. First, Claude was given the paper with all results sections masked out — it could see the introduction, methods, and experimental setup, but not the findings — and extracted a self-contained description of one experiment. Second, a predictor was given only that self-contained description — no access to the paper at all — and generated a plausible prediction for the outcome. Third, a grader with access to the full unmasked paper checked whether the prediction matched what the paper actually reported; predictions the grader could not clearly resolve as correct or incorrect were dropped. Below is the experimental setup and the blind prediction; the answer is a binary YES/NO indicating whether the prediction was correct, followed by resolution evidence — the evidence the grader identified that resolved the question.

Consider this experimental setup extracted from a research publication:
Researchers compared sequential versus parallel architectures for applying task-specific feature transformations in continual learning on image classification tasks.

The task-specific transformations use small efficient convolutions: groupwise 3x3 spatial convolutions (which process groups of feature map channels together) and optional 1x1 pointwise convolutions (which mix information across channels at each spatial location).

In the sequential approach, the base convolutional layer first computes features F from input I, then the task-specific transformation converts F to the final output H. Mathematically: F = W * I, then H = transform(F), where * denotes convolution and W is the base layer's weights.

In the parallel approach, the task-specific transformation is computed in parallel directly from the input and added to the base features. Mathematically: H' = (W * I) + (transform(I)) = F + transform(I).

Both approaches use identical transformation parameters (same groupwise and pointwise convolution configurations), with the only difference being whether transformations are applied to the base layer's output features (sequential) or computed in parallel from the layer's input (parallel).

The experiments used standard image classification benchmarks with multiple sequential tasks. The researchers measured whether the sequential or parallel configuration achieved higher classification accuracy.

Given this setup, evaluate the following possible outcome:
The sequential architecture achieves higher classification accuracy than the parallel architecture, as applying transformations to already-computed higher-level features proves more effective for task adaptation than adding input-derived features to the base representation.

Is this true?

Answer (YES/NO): NO